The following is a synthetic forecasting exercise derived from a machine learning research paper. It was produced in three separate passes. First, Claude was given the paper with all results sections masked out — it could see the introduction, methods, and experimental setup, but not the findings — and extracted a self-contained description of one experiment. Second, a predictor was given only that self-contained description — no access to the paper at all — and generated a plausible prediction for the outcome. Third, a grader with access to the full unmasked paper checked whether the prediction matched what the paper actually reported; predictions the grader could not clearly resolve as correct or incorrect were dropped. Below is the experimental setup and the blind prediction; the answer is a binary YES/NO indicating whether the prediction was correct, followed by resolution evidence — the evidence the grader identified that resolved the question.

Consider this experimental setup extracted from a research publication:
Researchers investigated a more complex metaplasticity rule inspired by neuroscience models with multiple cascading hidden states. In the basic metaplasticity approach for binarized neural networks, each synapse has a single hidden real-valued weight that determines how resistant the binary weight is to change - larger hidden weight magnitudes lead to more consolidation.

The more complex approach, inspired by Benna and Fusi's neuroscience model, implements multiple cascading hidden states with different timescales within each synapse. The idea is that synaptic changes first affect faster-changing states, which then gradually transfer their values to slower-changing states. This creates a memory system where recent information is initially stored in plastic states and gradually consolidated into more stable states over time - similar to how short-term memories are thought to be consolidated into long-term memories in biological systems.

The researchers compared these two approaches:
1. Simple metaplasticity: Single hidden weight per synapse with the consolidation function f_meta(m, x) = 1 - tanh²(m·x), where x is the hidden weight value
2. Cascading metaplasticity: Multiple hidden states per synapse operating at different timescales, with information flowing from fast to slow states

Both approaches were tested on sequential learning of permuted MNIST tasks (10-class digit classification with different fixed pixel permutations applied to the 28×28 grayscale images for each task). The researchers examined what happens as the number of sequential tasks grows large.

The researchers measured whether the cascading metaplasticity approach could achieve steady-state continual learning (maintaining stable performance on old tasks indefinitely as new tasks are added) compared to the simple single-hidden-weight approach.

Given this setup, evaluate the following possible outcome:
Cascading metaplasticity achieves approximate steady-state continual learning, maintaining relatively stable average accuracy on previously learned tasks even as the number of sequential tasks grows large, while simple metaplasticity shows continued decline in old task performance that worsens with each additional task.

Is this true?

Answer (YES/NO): NO